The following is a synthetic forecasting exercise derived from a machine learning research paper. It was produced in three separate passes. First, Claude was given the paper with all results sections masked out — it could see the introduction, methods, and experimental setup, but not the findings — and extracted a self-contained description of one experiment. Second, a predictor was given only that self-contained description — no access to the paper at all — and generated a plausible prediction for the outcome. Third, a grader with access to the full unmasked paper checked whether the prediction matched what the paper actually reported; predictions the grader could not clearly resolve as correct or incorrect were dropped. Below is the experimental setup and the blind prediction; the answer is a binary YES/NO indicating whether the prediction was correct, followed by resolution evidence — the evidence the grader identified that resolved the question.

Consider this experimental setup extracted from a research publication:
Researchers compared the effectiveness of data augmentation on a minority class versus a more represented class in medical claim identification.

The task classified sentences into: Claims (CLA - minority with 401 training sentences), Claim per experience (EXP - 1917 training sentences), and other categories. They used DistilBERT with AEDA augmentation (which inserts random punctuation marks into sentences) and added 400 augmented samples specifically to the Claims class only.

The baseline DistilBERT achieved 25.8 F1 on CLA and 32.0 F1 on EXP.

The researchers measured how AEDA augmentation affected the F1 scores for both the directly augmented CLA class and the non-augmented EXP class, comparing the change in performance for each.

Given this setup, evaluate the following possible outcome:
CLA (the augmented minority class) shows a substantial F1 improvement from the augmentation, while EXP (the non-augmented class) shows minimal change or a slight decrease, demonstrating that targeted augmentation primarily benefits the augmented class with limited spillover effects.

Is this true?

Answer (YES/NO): NO